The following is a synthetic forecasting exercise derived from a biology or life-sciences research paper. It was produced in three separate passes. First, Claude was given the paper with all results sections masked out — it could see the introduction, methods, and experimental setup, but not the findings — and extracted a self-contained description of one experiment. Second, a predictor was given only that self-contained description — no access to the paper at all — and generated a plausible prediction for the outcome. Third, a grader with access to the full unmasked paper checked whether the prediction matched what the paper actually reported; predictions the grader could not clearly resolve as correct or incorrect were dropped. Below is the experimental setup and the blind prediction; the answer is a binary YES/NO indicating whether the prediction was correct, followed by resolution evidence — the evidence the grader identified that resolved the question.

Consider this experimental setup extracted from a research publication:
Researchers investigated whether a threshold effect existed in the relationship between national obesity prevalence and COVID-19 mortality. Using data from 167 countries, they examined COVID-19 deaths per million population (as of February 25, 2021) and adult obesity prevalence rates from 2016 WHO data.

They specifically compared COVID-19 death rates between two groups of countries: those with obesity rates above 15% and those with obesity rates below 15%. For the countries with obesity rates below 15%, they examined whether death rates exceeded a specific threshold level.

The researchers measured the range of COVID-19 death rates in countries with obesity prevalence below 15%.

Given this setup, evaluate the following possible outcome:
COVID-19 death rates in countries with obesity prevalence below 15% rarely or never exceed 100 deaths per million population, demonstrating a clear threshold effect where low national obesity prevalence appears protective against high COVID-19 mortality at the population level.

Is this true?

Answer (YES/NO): NO